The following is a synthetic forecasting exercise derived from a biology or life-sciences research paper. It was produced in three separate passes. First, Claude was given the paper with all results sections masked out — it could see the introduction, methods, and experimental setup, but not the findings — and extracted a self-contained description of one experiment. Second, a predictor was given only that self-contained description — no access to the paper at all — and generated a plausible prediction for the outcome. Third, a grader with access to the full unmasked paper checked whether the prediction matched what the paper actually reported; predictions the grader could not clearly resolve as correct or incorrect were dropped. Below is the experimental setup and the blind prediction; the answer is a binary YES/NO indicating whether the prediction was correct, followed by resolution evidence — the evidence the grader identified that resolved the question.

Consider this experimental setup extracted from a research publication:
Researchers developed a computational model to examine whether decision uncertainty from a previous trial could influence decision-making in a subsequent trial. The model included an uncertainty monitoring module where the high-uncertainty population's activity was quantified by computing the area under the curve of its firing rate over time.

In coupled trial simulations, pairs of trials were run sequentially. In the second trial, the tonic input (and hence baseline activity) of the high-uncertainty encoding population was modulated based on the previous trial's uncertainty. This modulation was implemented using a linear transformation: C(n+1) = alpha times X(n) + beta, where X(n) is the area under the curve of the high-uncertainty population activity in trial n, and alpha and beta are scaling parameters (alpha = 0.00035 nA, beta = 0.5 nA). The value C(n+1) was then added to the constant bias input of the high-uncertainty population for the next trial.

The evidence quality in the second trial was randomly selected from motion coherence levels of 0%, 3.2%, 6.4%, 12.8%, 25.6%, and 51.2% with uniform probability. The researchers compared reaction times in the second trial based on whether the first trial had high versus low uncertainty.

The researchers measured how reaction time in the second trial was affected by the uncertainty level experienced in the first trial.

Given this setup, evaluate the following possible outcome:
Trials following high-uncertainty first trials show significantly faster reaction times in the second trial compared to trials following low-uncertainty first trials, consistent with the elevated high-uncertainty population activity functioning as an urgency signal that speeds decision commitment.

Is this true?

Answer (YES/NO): YES